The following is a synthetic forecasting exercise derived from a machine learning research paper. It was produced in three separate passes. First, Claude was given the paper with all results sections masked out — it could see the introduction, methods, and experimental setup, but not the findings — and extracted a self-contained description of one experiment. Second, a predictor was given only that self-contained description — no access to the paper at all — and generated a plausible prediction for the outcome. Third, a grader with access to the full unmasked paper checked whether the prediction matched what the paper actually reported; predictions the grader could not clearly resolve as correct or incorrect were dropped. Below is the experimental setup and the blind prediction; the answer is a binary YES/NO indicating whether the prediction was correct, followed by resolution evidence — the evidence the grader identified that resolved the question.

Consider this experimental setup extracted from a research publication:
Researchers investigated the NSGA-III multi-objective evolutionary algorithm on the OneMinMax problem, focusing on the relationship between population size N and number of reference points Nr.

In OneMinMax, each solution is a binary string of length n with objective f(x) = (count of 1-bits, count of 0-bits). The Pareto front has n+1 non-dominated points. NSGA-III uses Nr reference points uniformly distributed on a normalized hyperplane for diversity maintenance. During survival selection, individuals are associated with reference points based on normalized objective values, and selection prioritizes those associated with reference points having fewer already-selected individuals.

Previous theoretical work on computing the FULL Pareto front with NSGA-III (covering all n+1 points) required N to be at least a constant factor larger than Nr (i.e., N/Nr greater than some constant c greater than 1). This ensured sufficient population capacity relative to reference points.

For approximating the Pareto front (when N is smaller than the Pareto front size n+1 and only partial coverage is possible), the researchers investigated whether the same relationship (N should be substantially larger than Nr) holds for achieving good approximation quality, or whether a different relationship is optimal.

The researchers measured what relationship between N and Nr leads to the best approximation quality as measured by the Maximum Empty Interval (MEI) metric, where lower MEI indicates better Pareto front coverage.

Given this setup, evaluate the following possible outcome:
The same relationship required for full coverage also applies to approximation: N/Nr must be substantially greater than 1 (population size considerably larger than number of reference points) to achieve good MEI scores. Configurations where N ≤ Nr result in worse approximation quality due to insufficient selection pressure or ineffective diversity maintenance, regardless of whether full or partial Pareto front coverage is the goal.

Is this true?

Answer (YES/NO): NO